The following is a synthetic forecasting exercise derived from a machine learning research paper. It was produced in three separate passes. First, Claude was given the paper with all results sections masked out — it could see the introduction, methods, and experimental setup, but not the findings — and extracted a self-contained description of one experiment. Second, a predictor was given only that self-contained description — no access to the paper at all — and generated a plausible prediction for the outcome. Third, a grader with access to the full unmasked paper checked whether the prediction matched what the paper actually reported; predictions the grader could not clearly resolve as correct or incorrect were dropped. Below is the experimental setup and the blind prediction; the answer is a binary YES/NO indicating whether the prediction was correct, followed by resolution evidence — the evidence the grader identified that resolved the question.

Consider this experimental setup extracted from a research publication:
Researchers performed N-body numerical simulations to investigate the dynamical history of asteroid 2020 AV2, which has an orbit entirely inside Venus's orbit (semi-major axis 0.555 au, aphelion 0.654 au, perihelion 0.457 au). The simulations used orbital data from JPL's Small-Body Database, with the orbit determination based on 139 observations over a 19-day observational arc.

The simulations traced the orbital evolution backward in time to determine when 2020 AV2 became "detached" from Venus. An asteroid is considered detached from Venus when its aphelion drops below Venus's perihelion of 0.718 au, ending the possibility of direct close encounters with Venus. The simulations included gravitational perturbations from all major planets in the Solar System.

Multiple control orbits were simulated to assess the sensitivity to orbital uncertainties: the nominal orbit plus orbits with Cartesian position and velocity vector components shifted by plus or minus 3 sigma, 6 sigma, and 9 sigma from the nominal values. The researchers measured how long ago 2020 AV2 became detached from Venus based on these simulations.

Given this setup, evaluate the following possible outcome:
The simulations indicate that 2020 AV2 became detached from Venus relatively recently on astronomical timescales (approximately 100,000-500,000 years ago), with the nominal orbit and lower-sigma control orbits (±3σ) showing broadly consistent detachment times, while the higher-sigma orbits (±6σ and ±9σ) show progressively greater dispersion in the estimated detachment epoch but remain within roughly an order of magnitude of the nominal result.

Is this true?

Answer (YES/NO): NO